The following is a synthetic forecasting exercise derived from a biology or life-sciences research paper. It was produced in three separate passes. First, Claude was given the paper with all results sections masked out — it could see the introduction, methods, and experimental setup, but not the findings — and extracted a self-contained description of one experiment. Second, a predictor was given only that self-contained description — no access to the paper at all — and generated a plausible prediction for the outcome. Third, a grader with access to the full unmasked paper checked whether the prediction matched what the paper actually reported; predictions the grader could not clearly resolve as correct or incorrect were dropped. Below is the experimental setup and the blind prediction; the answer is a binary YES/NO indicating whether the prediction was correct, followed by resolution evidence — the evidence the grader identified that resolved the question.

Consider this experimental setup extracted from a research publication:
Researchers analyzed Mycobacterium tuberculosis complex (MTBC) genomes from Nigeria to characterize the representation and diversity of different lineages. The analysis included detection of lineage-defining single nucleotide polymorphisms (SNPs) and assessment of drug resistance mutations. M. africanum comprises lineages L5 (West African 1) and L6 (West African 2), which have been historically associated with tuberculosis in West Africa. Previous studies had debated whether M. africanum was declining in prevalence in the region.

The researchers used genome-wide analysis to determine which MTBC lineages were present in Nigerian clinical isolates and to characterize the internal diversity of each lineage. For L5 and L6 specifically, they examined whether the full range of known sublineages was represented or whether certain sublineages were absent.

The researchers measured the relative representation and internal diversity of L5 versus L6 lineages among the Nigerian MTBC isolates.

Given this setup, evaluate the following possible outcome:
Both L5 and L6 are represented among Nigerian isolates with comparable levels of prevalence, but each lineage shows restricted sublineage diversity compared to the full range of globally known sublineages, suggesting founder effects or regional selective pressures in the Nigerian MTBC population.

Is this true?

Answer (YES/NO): NO